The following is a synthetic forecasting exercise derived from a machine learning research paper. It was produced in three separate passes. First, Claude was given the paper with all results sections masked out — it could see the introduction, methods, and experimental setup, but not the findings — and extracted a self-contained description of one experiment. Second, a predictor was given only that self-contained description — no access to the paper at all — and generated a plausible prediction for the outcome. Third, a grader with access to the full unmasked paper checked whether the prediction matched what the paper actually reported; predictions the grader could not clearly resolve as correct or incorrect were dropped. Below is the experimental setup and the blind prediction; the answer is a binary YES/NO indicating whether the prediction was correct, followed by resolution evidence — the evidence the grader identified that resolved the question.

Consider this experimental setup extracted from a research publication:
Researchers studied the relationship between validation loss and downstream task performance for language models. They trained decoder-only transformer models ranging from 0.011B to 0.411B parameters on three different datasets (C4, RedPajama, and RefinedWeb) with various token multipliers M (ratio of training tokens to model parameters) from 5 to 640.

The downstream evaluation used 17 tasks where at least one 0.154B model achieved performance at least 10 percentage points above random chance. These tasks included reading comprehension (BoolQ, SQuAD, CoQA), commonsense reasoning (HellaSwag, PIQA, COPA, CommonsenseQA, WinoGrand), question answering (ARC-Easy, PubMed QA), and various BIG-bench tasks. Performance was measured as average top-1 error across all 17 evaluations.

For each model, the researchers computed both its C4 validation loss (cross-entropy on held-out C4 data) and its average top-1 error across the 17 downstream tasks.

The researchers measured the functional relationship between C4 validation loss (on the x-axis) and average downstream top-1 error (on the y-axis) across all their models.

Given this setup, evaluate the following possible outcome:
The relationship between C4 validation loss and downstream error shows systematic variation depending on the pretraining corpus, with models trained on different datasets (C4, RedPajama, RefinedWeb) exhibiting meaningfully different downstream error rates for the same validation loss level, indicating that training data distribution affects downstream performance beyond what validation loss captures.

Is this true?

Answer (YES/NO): YES